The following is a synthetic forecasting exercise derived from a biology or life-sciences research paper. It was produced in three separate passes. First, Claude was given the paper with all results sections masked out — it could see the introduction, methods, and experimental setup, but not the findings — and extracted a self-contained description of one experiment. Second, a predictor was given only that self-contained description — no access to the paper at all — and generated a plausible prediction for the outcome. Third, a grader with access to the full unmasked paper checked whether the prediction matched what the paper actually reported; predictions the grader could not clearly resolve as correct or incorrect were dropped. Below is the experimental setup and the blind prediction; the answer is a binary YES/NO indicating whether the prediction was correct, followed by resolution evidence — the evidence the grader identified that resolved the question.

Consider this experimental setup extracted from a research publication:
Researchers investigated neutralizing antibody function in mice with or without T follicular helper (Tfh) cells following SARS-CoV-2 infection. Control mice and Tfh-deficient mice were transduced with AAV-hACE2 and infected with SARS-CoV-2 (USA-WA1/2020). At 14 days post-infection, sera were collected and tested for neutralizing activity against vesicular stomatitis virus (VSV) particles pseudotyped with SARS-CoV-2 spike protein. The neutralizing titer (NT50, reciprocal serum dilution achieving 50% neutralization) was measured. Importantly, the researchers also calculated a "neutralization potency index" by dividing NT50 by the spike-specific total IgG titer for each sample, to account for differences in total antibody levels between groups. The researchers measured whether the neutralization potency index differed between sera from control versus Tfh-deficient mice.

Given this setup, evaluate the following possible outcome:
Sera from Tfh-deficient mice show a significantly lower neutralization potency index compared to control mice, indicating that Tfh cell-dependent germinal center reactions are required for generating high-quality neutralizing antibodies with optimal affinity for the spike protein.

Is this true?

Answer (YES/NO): NO